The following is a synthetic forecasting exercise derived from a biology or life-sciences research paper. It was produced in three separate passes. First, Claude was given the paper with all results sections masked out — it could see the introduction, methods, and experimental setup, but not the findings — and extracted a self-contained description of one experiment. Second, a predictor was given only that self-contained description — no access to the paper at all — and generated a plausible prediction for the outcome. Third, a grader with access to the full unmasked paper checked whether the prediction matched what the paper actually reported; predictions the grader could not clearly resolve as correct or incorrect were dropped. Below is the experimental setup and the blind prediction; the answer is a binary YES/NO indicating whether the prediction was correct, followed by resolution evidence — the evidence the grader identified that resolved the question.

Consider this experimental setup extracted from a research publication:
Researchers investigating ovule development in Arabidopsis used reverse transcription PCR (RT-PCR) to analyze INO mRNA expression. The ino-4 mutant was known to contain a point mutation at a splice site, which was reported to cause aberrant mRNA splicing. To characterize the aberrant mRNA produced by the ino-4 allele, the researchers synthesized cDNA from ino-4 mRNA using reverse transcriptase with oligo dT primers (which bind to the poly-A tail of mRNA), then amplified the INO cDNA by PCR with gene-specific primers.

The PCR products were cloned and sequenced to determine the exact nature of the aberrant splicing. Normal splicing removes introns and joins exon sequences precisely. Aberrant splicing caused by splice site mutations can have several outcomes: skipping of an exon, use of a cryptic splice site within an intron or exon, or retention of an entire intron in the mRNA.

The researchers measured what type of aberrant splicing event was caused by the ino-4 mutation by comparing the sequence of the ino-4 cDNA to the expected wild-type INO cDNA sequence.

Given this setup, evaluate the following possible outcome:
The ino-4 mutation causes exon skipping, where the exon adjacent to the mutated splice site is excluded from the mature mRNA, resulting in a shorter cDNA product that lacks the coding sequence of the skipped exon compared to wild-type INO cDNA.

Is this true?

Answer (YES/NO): NO